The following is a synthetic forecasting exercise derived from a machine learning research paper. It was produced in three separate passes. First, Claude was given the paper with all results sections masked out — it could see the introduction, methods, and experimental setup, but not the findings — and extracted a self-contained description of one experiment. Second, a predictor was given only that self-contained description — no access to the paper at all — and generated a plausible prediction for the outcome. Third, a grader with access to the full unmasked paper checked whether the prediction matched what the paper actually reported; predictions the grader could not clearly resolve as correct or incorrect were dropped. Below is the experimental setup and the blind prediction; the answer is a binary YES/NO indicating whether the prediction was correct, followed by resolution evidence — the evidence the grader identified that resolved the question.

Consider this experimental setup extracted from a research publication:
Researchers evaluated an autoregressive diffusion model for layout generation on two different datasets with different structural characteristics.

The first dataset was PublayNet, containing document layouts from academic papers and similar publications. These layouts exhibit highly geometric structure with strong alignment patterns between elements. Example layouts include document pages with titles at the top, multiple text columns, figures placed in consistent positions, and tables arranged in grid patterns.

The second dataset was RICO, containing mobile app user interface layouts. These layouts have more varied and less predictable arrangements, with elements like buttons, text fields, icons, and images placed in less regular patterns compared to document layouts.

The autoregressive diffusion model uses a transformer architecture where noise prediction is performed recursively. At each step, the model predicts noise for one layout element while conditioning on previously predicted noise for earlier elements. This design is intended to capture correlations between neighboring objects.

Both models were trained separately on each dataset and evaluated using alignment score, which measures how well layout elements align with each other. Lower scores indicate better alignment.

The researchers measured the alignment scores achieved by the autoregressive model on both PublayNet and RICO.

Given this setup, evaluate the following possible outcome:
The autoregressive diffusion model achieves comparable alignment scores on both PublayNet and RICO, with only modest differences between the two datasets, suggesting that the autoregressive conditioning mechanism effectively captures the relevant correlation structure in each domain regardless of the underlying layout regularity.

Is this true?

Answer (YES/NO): NO